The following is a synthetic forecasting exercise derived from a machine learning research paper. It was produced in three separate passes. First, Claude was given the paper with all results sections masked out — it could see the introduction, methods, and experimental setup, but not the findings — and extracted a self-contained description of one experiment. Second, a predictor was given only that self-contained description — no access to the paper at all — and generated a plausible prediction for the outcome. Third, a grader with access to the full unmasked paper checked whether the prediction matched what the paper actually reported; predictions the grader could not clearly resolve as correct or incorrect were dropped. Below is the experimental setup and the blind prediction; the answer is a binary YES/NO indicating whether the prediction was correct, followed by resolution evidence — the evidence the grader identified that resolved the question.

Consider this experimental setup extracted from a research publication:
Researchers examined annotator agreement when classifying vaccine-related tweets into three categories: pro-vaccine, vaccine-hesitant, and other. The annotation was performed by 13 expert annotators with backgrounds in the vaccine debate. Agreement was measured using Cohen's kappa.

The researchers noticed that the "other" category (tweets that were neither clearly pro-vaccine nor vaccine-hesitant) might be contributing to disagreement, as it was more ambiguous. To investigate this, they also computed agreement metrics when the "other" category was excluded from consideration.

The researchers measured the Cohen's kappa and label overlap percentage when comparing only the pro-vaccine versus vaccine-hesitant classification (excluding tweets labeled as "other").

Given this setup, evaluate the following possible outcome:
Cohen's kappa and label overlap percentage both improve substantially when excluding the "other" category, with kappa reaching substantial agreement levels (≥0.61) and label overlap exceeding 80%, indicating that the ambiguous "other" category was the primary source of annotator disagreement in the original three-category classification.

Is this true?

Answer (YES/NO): YES